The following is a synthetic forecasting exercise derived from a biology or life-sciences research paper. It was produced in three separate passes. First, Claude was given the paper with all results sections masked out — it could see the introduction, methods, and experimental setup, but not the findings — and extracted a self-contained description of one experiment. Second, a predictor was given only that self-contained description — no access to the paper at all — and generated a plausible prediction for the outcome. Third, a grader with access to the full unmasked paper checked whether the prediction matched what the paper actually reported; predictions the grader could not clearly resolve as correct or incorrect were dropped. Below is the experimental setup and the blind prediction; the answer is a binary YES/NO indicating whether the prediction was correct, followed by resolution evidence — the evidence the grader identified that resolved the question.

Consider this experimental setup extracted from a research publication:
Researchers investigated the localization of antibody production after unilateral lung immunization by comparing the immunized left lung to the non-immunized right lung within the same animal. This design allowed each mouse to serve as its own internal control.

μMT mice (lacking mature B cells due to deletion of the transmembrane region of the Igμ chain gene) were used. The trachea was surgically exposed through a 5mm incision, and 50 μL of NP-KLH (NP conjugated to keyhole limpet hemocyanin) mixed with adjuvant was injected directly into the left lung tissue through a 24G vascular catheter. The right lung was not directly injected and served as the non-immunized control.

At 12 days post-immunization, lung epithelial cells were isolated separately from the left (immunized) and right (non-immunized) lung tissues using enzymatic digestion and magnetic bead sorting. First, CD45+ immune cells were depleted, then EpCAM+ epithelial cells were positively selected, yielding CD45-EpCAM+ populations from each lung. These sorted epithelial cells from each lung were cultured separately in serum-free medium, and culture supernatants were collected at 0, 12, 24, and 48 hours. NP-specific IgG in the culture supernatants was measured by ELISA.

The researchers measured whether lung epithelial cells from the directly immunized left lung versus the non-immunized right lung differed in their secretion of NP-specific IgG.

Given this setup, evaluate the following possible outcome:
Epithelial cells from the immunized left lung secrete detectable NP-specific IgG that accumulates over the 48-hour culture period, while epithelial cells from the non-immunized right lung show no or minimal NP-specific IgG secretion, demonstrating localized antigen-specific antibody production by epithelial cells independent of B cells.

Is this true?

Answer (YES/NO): YES